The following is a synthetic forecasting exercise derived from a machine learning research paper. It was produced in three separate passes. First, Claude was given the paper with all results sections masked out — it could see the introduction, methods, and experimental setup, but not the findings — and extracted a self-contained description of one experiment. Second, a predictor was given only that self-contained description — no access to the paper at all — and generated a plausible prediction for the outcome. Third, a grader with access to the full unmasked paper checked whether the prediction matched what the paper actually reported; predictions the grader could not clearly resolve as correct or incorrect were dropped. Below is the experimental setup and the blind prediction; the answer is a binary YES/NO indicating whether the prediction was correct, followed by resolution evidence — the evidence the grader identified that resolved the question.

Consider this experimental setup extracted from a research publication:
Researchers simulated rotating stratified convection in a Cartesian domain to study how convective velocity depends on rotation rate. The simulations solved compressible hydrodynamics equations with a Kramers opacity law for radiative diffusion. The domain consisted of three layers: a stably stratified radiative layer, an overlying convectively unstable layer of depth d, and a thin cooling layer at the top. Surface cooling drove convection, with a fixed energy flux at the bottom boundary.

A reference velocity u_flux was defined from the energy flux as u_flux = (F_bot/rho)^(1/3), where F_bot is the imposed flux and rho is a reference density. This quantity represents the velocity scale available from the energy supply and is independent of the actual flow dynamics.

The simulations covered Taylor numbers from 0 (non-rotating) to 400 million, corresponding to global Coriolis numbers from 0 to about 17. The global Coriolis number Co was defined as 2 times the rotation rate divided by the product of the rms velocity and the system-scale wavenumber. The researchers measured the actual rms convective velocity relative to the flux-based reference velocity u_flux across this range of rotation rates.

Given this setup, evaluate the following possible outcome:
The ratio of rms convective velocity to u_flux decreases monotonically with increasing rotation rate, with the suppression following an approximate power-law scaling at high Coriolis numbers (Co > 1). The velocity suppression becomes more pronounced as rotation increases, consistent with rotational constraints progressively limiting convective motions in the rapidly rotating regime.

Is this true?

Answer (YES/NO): NO